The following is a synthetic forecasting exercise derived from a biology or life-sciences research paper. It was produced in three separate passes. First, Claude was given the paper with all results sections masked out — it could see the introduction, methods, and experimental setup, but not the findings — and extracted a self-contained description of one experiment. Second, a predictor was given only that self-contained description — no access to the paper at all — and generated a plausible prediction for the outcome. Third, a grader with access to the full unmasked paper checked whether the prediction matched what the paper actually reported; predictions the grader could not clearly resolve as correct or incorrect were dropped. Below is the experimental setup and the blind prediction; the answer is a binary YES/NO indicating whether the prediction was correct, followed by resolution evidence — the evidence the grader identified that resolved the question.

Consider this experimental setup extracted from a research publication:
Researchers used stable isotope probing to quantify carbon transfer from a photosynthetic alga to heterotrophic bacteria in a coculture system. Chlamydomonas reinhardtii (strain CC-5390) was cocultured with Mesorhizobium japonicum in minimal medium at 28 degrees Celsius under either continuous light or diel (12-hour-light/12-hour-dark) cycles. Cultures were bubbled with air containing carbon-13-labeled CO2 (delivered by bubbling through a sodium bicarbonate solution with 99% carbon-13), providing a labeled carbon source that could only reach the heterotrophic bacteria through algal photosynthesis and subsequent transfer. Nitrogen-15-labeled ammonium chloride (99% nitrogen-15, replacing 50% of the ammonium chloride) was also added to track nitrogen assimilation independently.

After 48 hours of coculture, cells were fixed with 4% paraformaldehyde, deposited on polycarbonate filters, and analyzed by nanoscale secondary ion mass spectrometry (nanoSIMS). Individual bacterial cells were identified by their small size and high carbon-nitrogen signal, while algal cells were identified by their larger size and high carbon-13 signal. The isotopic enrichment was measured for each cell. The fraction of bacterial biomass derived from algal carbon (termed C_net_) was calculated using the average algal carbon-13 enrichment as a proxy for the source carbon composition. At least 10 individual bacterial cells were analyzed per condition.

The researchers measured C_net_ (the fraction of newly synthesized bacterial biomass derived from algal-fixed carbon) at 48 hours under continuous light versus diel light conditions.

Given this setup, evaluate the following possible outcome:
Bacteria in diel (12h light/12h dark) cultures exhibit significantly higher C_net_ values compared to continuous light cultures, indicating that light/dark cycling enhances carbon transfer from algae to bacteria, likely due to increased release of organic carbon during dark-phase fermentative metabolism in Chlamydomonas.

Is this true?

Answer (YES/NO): NO